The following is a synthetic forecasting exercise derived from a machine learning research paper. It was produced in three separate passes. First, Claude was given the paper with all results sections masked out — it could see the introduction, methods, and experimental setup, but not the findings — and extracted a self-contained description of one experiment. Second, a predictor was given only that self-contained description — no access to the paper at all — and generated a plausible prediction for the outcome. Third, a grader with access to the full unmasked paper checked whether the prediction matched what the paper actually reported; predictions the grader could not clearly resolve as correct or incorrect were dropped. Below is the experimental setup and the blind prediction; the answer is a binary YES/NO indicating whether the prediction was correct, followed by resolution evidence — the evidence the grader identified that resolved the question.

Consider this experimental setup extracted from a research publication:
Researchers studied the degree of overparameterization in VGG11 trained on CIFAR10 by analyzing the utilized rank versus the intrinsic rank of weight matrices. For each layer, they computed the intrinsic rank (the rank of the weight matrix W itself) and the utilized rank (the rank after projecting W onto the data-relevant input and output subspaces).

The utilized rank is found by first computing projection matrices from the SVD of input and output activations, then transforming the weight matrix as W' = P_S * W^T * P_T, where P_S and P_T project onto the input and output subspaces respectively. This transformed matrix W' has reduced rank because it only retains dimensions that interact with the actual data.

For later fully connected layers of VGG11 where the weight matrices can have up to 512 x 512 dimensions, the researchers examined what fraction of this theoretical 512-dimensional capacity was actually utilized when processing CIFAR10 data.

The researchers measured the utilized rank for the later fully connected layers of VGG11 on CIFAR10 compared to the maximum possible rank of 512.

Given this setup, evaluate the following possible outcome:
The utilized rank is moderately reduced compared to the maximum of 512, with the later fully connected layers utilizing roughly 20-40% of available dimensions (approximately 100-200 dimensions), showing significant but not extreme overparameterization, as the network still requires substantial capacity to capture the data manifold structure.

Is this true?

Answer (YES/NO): NO